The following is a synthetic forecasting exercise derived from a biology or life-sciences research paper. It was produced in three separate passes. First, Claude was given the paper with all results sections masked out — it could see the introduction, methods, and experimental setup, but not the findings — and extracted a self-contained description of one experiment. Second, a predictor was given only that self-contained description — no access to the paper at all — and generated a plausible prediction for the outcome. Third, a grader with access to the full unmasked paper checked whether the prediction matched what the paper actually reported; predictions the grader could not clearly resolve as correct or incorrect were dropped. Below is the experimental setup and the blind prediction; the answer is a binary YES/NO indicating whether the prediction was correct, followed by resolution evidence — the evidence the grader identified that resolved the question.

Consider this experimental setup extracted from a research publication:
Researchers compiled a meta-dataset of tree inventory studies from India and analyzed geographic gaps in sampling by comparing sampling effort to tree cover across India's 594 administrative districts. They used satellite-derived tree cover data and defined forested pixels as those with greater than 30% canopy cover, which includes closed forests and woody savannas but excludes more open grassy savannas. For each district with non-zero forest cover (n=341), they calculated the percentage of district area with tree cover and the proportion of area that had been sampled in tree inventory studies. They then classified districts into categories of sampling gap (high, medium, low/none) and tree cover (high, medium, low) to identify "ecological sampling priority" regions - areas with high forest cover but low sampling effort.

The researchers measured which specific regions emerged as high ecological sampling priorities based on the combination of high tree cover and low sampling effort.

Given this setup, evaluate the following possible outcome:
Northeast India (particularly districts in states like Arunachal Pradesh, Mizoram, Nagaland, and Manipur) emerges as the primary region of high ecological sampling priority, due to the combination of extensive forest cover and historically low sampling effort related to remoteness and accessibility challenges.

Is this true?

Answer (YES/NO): NO